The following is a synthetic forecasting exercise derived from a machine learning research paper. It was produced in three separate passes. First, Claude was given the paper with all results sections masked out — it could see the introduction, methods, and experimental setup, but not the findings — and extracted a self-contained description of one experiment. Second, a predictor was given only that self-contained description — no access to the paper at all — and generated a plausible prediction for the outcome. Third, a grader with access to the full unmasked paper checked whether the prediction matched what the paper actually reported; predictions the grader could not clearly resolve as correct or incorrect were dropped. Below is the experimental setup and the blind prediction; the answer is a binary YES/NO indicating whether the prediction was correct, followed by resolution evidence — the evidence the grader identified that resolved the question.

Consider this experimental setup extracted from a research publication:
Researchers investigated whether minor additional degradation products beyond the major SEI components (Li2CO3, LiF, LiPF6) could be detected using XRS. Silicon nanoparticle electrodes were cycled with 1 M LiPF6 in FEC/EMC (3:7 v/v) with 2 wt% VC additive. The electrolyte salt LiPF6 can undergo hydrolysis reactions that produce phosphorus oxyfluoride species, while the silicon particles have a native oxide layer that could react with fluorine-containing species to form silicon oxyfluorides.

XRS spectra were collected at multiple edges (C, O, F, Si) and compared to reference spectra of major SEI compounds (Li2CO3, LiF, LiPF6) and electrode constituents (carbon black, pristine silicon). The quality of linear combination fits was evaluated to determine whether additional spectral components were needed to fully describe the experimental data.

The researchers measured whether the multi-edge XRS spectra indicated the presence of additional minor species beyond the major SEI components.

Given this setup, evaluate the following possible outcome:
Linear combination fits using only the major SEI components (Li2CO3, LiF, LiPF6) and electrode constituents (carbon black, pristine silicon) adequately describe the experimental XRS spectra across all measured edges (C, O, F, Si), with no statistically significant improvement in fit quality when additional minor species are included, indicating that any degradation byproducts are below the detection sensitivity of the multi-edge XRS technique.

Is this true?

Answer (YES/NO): NO